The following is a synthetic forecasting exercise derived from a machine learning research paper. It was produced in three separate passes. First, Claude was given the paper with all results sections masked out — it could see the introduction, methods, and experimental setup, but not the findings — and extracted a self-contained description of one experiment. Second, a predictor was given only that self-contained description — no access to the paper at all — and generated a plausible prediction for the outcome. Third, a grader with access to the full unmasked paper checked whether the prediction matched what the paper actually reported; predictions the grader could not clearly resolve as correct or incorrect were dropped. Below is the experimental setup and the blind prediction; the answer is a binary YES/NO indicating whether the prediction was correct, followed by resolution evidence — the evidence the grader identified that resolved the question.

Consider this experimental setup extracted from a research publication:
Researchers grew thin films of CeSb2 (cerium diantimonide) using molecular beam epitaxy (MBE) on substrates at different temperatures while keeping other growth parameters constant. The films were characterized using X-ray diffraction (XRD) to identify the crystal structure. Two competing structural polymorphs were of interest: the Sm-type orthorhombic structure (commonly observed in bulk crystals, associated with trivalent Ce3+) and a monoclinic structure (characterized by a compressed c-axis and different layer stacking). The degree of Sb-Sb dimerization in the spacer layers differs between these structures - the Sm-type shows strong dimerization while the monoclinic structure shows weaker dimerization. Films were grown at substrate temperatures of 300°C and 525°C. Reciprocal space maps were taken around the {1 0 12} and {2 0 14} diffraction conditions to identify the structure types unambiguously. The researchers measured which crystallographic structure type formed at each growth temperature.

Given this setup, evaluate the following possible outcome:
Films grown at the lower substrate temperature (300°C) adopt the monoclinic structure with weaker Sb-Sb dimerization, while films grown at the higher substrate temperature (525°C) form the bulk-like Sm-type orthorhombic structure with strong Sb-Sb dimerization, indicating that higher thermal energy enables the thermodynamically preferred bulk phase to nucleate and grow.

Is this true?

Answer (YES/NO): NO